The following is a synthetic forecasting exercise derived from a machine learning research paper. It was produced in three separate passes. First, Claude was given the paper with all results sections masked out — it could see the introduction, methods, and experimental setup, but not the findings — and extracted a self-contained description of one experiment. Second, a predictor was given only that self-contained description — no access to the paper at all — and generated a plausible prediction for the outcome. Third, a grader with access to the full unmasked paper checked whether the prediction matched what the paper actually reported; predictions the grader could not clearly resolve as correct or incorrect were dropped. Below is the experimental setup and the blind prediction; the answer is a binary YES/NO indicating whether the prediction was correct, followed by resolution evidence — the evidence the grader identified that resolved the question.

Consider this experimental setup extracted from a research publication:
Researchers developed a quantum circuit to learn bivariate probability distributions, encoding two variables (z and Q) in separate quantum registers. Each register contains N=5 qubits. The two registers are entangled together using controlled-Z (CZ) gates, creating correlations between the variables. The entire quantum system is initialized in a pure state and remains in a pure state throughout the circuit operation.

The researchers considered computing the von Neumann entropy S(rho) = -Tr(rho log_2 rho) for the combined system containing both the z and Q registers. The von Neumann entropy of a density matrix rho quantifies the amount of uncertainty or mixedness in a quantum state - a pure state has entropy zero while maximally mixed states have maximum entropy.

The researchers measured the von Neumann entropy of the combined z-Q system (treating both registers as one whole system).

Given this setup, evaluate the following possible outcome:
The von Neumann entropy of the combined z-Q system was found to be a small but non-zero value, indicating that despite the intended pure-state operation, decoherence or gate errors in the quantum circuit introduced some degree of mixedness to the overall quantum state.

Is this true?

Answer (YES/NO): NO